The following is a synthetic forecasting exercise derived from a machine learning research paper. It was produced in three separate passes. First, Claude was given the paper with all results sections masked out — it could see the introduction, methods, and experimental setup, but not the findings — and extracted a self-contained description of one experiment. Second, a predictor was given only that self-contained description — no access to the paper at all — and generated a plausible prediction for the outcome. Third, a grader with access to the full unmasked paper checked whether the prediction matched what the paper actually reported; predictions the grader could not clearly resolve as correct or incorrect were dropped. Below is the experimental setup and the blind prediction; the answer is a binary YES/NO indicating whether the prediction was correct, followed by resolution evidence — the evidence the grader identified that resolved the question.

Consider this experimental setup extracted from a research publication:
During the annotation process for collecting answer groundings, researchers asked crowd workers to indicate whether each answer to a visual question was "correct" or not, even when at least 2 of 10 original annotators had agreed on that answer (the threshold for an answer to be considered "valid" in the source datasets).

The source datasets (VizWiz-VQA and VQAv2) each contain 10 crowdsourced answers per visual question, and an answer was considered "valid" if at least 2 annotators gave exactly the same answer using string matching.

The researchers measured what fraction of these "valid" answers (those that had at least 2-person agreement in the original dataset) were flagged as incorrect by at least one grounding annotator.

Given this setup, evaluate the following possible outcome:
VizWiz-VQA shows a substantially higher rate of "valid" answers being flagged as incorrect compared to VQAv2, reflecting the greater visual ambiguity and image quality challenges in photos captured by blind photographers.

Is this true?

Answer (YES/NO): NO